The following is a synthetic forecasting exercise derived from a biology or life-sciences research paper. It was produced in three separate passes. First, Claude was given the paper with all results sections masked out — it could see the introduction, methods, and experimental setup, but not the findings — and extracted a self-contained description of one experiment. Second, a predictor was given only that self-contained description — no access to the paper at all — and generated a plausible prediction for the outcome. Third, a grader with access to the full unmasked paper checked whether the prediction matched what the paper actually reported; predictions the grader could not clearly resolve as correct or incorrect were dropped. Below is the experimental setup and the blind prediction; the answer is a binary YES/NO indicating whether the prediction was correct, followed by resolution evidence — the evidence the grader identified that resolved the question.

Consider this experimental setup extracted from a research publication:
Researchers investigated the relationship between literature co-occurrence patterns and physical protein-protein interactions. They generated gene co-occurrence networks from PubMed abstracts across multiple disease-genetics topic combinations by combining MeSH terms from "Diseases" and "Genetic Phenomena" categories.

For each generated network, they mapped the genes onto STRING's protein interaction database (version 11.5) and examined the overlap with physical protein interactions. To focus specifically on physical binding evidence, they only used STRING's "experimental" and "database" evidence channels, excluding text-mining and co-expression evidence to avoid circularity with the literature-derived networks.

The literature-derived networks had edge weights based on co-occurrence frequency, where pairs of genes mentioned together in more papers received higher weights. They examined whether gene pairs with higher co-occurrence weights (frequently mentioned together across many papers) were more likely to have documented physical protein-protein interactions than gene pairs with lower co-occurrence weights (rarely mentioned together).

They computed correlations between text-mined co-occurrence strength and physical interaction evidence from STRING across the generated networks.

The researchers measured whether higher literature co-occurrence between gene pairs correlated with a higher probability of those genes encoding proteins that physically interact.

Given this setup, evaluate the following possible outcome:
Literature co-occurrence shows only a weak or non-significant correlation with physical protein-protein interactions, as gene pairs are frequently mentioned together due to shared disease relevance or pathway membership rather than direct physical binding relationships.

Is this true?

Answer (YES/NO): NO